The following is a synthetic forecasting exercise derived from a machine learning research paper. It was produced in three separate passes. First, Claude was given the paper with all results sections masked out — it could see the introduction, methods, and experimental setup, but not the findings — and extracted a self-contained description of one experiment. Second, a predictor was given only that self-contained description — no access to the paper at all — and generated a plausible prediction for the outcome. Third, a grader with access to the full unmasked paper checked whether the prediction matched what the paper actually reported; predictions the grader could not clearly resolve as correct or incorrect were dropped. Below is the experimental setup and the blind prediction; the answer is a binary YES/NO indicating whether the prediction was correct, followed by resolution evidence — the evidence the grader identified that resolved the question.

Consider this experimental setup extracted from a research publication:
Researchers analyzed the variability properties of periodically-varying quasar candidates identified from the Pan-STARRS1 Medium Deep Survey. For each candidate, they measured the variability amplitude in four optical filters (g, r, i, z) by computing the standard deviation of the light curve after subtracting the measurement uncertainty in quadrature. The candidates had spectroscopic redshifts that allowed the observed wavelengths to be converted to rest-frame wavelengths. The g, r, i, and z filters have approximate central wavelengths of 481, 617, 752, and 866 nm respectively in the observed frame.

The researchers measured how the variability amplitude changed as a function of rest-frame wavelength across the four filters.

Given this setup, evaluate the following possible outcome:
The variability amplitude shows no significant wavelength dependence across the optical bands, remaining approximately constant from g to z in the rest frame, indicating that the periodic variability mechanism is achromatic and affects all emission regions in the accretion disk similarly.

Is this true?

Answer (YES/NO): NO